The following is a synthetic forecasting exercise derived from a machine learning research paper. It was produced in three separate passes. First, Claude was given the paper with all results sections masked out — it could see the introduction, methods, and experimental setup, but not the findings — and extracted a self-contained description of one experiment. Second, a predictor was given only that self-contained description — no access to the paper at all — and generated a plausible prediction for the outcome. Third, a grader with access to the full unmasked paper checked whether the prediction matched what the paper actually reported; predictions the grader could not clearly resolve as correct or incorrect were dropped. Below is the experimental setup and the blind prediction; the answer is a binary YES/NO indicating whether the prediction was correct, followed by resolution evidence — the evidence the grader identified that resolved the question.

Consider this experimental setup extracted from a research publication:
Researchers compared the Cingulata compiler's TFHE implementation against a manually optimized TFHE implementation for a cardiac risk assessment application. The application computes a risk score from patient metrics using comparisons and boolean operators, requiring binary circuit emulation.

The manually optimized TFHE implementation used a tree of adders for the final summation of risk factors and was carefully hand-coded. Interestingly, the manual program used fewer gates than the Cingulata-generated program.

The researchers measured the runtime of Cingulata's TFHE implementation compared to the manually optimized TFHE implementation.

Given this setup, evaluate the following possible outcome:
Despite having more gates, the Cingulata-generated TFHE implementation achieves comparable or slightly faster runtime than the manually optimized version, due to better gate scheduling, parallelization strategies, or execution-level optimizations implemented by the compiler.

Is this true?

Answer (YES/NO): NO